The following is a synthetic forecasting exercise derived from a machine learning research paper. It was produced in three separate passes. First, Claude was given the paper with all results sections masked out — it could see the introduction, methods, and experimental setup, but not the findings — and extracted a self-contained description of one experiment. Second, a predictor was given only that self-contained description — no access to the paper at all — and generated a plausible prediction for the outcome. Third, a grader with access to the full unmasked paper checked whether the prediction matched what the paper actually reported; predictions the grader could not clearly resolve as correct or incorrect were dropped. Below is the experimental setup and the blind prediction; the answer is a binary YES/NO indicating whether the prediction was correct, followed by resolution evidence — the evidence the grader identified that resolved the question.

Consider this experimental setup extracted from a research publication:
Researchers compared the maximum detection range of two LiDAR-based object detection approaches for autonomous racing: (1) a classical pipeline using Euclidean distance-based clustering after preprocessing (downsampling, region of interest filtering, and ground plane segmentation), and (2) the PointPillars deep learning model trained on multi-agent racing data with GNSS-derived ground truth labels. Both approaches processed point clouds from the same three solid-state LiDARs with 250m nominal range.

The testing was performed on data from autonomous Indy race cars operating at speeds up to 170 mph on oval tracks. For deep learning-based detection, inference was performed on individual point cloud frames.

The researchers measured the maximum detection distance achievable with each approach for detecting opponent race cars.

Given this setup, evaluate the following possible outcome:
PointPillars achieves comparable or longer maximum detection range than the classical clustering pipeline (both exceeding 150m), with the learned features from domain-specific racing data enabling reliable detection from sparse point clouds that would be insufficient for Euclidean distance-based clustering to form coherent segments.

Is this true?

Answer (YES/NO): NO